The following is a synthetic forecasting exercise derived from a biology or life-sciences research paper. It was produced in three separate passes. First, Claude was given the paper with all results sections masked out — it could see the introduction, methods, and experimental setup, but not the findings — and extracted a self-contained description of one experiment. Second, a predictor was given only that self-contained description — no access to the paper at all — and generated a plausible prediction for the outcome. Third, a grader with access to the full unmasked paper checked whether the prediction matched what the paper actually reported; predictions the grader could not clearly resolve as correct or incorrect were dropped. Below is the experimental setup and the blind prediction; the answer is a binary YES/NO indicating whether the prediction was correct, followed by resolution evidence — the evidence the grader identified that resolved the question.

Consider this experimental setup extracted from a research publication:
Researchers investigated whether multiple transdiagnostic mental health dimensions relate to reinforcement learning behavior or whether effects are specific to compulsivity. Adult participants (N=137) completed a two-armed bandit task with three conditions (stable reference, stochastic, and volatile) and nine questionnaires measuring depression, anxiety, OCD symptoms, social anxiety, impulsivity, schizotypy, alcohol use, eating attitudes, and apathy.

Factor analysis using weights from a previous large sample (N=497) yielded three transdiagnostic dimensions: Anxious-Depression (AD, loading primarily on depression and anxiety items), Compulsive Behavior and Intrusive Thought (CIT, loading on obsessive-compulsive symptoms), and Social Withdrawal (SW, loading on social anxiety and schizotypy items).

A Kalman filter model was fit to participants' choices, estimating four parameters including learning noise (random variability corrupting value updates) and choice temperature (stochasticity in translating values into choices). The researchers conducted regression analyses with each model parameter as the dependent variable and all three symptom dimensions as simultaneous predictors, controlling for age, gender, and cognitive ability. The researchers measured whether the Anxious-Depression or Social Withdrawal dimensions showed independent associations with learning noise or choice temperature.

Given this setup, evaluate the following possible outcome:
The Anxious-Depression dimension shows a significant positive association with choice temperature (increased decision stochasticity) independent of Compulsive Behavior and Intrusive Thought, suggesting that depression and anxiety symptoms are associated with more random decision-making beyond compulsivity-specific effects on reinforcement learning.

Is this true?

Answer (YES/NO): NO